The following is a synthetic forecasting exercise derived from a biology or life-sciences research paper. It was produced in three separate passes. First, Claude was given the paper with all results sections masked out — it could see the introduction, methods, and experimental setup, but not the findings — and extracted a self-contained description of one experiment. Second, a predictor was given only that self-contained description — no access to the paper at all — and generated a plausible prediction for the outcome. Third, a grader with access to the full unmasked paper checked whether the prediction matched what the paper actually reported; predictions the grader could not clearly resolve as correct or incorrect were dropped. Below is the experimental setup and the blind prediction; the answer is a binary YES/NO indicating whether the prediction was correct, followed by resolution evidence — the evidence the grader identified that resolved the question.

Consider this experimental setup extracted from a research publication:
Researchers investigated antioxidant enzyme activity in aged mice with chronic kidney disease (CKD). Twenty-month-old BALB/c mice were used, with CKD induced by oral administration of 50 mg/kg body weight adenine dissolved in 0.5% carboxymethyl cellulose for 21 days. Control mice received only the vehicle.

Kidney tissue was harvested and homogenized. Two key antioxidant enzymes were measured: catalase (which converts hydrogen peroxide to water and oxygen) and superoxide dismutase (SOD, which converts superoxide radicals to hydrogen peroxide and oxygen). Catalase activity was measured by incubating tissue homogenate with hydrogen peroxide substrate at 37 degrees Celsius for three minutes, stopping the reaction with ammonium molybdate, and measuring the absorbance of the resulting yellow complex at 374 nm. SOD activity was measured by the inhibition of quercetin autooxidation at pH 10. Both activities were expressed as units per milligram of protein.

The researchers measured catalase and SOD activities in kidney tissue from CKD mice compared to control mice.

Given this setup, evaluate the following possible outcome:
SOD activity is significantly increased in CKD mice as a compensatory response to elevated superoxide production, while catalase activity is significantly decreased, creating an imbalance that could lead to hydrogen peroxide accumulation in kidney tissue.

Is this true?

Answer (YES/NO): NO